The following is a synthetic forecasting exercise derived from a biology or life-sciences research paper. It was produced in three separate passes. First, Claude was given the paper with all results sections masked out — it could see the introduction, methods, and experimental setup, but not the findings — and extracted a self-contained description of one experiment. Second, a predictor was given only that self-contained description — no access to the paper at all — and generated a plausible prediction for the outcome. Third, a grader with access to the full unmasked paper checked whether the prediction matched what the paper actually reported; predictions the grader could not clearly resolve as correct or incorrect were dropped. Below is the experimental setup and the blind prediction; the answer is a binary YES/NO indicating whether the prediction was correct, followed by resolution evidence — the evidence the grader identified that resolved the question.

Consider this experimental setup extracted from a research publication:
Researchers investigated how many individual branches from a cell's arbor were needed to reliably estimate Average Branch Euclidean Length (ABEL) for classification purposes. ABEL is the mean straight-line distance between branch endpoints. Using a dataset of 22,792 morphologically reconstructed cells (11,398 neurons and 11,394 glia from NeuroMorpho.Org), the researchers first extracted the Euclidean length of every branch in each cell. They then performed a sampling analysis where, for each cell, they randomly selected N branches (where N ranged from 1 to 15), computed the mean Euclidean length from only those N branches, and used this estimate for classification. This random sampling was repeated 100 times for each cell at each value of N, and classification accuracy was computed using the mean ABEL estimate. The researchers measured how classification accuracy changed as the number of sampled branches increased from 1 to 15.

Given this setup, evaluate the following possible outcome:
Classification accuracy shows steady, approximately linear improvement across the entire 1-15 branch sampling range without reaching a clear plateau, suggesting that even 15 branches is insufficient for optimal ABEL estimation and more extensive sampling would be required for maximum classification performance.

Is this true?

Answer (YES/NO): NO